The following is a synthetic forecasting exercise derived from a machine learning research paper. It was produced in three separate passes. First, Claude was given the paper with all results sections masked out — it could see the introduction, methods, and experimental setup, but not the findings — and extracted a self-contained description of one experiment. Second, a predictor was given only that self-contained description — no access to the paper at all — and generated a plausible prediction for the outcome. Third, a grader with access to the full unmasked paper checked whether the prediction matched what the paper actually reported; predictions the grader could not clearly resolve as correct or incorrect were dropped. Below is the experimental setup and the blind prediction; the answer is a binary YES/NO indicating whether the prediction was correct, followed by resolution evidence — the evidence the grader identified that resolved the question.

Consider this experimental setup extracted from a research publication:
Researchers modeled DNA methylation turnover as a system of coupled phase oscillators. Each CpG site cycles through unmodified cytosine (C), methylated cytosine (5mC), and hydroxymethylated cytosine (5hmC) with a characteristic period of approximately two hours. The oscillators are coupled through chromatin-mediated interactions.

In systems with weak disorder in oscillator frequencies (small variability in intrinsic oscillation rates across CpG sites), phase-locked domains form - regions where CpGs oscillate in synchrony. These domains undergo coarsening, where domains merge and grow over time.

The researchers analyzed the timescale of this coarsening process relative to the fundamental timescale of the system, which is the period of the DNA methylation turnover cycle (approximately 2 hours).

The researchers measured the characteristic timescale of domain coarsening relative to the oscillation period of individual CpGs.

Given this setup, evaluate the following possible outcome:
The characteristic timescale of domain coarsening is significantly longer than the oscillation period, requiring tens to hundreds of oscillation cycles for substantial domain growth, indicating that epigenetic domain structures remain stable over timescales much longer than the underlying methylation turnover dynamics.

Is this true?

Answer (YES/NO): NO